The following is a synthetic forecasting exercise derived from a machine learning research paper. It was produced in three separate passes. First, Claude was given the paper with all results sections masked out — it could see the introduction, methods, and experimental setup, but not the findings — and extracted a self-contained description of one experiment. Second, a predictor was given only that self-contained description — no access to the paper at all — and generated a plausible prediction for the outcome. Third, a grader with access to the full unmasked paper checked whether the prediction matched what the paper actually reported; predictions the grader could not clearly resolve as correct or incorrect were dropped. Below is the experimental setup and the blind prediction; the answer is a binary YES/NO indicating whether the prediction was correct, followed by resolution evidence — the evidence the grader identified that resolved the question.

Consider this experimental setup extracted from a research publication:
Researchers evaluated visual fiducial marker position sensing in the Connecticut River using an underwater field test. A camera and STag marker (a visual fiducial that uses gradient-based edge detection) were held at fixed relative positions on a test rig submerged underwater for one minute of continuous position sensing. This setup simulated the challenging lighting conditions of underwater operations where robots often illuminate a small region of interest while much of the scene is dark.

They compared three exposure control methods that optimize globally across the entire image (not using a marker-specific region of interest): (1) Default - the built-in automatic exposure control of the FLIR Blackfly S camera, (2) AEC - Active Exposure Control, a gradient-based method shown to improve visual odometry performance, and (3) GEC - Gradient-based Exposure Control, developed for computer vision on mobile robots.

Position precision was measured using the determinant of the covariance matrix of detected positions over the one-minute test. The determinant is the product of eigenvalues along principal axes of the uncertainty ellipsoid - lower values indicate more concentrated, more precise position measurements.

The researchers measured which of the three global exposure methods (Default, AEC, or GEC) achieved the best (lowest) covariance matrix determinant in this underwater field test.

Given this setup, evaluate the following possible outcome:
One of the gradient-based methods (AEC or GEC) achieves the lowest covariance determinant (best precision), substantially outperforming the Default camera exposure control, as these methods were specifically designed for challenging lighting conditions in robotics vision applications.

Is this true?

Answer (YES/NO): YES